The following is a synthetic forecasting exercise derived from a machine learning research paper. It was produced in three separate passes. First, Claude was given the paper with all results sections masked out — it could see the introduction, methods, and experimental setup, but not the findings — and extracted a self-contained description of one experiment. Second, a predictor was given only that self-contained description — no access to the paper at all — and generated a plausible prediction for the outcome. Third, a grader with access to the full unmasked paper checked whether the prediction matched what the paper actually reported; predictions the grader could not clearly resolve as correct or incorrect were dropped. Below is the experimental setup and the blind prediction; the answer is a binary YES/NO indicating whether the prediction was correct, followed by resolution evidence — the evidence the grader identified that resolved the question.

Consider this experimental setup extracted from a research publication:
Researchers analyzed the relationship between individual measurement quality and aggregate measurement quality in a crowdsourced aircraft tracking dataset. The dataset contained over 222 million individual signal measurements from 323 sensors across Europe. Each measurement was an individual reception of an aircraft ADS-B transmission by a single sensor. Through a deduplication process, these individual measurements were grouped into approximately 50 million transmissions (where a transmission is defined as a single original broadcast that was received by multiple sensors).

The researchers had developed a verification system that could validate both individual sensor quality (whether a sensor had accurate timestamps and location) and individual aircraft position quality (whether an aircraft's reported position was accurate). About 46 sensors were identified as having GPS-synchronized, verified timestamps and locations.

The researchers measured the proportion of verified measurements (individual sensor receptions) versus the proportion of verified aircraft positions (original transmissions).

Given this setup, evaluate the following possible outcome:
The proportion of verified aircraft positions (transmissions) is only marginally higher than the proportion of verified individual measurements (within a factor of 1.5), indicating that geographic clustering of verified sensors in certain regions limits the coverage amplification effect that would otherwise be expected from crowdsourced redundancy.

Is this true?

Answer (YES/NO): NO